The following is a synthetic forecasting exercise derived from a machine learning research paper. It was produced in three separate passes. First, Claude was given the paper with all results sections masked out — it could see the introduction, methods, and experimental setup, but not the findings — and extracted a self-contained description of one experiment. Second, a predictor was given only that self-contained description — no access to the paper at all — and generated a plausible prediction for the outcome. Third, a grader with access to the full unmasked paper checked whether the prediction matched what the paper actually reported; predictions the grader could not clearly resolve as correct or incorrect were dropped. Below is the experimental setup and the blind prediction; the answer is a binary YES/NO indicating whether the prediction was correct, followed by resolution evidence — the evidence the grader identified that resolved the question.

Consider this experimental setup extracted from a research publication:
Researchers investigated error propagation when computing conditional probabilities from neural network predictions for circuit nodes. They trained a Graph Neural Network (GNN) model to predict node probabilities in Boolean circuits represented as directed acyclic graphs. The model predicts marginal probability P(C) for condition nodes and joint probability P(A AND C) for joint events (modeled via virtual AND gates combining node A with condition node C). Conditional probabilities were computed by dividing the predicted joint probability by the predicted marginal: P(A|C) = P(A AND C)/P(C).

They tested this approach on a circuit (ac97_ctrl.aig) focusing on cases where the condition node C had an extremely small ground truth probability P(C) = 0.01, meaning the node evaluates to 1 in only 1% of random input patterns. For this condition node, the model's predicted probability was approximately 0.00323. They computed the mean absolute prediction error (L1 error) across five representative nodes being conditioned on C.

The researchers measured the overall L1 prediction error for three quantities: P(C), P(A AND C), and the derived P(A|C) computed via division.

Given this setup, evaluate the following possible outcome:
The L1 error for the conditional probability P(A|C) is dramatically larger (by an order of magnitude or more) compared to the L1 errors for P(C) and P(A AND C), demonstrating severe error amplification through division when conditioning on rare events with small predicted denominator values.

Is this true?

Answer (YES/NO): YES